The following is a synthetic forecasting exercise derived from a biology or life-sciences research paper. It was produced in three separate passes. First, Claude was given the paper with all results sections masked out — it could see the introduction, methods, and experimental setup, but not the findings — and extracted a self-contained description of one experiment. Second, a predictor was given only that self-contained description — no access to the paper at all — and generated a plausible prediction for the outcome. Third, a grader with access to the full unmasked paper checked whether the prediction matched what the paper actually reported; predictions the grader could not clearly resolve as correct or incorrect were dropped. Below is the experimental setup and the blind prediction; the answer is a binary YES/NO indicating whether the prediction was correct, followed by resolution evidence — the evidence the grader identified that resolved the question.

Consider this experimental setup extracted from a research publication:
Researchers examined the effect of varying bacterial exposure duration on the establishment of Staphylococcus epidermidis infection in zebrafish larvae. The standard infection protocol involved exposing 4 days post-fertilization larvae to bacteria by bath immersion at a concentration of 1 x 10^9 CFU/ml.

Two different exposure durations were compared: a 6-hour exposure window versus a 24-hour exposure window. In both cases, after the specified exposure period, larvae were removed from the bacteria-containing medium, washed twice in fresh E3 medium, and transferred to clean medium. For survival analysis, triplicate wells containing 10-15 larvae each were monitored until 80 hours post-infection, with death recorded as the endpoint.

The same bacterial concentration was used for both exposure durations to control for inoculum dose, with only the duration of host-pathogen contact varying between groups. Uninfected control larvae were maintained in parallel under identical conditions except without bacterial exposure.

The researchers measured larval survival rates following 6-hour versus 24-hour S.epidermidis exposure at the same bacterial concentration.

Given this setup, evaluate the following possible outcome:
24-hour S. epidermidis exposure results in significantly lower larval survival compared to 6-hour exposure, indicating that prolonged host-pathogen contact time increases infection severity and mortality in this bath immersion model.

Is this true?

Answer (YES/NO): YES